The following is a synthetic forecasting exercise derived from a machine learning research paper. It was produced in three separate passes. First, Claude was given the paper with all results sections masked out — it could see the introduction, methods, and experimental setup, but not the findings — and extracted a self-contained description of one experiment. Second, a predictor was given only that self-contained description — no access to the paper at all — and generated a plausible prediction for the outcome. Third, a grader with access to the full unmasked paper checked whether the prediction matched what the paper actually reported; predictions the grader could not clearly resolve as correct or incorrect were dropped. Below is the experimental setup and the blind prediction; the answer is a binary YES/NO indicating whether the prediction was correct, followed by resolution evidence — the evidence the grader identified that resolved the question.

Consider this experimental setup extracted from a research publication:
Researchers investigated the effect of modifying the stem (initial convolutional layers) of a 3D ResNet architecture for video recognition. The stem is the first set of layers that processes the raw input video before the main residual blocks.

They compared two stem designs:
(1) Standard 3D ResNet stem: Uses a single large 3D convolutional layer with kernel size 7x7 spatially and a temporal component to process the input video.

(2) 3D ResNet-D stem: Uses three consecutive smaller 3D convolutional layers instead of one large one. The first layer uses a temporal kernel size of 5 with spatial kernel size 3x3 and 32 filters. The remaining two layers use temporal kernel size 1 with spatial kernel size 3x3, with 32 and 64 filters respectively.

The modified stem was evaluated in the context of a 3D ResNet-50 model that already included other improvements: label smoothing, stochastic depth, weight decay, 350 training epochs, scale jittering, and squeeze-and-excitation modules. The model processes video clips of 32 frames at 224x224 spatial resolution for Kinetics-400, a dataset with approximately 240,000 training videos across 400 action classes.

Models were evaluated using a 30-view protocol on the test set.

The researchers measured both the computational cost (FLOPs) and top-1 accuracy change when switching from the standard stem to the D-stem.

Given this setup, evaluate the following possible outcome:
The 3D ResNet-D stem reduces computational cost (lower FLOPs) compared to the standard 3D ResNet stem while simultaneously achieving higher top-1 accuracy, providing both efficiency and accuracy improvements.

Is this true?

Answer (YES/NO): YES